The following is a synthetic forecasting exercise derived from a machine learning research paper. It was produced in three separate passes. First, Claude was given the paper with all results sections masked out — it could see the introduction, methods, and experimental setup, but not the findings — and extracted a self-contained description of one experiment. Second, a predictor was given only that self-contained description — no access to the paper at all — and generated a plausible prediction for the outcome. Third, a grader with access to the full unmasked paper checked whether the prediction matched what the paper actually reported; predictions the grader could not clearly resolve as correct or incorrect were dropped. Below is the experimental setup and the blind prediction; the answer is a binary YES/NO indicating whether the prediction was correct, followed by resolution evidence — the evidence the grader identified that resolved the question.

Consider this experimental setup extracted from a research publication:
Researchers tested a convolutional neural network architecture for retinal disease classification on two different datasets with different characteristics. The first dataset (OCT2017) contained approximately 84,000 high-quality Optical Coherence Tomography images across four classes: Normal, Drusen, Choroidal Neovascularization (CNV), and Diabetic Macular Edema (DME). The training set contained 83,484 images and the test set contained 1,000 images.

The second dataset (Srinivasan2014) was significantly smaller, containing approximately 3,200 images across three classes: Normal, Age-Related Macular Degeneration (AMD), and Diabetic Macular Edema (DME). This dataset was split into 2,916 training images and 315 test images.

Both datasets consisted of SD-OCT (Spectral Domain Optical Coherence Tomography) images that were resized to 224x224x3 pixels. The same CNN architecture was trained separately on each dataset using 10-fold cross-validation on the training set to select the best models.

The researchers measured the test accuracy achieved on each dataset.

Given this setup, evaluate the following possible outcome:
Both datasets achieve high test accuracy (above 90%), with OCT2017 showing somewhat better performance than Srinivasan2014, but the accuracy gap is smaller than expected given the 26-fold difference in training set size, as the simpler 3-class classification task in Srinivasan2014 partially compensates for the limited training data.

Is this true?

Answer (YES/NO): NO